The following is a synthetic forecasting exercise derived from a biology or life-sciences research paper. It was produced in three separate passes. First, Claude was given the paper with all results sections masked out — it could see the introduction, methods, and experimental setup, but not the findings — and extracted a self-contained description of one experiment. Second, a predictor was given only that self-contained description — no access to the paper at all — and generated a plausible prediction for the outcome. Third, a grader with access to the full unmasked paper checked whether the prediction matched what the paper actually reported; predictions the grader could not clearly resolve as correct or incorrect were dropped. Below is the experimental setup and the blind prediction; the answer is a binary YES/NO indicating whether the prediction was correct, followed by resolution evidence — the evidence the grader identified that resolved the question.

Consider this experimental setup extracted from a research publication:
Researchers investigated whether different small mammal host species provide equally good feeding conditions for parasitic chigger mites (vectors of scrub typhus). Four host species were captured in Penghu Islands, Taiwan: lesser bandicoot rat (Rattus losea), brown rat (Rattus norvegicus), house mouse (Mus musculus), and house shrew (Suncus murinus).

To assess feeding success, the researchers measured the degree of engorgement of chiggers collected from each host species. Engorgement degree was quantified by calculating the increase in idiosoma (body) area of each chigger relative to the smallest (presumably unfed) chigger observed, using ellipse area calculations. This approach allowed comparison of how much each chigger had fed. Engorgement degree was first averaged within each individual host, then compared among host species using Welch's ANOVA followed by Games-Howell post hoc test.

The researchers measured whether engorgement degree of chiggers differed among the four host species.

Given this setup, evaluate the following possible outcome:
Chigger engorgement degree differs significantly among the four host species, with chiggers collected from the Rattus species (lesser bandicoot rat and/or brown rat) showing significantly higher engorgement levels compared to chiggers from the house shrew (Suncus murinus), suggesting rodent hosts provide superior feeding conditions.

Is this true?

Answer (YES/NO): NO